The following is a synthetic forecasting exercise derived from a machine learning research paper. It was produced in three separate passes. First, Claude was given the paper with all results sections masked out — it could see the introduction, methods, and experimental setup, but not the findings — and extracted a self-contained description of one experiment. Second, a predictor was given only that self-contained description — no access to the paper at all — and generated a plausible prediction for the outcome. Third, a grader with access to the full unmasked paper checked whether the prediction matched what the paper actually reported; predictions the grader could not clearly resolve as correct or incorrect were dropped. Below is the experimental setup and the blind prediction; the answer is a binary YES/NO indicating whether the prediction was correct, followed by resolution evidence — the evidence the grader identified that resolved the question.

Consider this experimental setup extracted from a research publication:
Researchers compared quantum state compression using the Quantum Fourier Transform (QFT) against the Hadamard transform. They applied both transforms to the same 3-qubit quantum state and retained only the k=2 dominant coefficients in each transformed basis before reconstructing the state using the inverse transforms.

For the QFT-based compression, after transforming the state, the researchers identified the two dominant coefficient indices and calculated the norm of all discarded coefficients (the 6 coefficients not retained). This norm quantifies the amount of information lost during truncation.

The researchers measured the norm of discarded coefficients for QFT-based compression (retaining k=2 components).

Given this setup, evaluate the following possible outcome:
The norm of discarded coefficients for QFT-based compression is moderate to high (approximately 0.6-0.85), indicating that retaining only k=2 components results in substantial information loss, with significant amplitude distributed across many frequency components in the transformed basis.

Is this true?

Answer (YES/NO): NO